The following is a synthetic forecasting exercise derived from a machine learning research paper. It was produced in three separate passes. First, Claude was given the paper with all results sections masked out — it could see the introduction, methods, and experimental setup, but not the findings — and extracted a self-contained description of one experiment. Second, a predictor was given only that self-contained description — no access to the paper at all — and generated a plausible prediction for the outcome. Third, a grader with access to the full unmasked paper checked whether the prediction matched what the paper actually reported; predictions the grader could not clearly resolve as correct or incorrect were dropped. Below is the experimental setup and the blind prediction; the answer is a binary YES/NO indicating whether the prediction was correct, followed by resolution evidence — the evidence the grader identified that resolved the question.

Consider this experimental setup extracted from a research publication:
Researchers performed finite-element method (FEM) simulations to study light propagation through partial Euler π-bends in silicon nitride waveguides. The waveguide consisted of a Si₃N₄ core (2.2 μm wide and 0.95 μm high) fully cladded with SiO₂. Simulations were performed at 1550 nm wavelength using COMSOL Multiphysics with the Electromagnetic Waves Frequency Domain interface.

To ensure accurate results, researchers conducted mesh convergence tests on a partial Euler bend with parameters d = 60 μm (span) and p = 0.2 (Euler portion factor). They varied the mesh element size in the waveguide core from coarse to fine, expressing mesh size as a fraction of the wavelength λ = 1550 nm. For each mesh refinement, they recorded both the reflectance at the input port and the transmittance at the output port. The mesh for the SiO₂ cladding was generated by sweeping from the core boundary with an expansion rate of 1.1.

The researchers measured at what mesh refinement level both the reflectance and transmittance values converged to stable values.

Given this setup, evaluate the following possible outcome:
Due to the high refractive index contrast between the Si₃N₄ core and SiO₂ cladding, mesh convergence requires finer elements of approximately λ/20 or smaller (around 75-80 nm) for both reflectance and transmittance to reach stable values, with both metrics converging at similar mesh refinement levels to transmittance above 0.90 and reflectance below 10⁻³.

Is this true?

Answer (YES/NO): NO